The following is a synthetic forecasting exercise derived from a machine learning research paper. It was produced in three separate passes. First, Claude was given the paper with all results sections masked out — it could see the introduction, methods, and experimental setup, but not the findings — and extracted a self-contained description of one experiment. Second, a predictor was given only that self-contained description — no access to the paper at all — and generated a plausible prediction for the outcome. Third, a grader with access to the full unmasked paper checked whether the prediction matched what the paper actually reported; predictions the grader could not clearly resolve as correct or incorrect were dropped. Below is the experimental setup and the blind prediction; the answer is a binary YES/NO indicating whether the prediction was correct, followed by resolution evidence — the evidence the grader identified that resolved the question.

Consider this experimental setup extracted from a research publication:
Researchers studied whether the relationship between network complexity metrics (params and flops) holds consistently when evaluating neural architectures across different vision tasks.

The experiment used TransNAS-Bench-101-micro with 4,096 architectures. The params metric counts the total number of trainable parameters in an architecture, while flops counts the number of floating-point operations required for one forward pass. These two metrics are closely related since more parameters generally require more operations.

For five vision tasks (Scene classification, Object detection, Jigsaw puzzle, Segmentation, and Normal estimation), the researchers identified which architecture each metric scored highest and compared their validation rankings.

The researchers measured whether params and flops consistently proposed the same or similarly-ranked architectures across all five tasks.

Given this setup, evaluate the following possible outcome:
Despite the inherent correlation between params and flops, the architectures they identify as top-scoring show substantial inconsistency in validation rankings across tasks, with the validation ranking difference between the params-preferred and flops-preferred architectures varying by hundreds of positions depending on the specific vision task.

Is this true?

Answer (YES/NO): NO